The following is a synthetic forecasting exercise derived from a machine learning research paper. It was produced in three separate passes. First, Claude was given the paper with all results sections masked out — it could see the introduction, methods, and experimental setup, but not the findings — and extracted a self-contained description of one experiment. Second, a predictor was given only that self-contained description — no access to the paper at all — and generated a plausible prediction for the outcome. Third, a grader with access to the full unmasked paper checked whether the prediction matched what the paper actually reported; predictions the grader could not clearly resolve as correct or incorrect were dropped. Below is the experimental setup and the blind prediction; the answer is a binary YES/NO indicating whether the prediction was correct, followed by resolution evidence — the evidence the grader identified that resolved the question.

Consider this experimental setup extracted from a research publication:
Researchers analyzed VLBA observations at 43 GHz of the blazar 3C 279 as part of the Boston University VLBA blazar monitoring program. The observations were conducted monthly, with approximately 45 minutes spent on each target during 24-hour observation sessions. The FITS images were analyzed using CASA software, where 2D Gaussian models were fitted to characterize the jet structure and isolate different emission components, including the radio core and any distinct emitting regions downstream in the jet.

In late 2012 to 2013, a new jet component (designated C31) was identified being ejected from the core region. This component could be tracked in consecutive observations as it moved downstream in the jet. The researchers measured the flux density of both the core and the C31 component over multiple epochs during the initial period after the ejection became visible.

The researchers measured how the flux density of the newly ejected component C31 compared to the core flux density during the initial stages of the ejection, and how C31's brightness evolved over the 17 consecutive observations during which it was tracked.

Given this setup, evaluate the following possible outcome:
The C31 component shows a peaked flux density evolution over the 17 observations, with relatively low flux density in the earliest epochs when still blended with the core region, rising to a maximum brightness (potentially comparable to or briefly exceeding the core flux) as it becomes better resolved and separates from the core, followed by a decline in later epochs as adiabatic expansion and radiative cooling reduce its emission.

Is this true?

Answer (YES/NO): NO